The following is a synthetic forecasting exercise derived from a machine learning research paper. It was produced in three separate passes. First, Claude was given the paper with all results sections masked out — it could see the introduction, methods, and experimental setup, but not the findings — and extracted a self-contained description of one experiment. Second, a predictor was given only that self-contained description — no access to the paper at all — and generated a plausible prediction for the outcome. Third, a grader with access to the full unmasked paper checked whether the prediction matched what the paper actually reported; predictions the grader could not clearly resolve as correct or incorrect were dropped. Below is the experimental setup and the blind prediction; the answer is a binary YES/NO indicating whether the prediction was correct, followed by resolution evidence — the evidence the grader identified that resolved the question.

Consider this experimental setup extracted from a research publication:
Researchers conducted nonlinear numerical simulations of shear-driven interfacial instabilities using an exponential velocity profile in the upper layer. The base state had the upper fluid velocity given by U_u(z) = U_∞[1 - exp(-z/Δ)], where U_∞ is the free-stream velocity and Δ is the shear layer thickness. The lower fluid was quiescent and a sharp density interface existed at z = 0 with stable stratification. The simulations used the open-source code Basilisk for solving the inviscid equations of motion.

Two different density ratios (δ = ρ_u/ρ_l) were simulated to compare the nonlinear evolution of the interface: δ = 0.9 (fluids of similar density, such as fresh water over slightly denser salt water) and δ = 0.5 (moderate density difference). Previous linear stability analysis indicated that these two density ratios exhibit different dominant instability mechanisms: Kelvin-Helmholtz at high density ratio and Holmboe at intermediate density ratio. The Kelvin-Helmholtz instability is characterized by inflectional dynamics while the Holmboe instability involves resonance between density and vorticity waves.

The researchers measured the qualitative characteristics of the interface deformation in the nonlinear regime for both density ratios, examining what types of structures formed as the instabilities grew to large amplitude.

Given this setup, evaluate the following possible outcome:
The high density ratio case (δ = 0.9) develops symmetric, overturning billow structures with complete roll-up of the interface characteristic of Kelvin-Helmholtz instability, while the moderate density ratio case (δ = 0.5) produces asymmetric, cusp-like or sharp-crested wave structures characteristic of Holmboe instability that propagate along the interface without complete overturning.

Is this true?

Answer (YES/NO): NO